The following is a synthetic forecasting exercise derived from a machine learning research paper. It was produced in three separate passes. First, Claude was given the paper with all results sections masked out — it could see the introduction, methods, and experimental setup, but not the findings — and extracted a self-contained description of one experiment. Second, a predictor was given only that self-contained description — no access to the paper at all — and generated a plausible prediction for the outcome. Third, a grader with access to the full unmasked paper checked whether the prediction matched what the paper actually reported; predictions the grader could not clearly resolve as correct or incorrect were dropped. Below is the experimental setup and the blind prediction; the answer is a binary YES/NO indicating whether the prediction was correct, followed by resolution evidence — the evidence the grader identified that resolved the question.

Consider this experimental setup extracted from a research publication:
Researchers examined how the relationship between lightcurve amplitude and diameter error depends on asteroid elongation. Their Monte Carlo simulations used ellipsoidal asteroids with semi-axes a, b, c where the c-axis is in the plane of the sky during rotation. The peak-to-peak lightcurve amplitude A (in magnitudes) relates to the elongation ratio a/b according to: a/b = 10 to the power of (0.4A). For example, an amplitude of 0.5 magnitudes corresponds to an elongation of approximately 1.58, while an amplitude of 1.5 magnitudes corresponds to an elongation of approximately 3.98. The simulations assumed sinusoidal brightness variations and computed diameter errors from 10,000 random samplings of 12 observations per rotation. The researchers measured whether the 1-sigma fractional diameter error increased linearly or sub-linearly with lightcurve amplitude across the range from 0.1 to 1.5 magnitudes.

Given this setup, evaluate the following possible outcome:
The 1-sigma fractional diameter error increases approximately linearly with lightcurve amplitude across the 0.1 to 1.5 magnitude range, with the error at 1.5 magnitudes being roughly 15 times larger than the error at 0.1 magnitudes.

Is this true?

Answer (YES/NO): YES